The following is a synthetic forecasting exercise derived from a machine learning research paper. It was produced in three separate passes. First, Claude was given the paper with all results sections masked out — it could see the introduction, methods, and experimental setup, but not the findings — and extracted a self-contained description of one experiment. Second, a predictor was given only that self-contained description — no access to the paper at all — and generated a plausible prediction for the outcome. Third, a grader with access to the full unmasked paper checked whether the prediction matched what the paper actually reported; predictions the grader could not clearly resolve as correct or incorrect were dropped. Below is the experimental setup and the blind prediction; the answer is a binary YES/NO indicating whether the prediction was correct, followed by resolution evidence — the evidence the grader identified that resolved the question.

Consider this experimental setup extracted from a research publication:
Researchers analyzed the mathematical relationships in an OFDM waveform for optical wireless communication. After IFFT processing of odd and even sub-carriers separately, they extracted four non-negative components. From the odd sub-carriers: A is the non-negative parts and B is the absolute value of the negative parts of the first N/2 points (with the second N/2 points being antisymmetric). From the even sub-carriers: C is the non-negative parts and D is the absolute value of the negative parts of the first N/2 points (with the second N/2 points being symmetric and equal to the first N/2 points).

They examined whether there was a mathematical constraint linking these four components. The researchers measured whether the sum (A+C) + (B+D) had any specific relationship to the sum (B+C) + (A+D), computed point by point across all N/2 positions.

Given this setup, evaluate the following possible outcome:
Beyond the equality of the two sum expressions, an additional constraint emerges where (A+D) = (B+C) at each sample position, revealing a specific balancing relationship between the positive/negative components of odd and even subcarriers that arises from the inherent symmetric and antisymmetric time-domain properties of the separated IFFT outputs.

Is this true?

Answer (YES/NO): NO